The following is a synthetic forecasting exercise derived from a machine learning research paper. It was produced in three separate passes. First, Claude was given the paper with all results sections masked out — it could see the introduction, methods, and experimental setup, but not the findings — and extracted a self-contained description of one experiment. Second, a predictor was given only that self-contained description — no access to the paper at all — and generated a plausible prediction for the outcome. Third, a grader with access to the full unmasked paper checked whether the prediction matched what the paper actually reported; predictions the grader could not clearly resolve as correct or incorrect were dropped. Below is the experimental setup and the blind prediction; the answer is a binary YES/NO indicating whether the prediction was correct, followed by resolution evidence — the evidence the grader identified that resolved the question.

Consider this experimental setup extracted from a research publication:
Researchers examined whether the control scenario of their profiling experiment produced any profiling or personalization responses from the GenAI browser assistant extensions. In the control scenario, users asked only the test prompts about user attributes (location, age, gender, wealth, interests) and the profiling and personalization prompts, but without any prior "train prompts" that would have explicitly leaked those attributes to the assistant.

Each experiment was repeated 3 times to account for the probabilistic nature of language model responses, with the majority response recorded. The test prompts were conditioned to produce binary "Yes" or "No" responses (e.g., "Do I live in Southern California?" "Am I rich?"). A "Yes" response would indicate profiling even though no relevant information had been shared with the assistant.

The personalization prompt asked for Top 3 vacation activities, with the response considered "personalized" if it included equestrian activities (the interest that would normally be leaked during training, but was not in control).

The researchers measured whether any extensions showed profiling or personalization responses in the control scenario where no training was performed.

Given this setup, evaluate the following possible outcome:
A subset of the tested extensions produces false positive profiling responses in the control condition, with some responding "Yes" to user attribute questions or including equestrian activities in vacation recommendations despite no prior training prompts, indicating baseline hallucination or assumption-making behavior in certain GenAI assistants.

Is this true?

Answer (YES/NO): YES